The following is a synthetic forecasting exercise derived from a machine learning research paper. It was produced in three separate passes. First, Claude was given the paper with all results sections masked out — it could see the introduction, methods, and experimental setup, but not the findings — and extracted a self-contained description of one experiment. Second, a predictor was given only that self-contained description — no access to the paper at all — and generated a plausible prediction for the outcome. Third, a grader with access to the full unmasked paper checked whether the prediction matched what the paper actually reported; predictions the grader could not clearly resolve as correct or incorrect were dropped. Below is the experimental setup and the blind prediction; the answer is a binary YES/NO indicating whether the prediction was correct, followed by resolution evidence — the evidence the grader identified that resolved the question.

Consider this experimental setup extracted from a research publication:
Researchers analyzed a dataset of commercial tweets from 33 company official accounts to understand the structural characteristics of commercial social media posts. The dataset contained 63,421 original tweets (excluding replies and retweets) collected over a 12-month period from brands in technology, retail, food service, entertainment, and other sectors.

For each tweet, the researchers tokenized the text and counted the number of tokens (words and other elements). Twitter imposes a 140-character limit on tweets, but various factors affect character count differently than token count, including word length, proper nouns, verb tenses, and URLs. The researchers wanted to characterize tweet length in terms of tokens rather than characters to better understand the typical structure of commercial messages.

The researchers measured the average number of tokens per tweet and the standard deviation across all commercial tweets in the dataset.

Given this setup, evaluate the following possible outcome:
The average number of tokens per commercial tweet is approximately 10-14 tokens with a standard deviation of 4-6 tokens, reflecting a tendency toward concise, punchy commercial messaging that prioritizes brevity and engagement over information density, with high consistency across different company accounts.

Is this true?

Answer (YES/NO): NO